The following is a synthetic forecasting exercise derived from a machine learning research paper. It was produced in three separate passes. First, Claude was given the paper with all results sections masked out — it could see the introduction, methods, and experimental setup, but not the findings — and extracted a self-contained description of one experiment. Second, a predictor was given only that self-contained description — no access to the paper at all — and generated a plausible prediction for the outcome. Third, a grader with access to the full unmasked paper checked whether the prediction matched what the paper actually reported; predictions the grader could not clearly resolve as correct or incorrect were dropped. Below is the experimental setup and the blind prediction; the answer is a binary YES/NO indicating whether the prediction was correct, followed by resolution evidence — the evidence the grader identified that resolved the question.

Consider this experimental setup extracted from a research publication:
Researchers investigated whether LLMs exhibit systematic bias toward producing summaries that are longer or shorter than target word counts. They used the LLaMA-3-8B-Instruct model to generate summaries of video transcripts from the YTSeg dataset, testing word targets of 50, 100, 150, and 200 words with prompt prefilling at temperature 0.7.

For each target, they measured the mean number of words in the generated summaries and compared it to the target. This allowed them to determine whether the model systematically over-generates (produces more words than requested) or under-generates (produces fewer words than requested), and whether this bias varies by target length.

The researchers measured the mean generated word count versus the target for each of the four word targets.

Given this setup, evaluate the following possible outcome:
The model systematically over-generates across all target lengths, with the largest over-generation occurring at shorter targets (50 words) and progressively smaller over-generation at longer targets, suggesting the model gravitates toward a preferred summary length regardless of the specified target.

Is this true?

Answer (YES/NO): NO